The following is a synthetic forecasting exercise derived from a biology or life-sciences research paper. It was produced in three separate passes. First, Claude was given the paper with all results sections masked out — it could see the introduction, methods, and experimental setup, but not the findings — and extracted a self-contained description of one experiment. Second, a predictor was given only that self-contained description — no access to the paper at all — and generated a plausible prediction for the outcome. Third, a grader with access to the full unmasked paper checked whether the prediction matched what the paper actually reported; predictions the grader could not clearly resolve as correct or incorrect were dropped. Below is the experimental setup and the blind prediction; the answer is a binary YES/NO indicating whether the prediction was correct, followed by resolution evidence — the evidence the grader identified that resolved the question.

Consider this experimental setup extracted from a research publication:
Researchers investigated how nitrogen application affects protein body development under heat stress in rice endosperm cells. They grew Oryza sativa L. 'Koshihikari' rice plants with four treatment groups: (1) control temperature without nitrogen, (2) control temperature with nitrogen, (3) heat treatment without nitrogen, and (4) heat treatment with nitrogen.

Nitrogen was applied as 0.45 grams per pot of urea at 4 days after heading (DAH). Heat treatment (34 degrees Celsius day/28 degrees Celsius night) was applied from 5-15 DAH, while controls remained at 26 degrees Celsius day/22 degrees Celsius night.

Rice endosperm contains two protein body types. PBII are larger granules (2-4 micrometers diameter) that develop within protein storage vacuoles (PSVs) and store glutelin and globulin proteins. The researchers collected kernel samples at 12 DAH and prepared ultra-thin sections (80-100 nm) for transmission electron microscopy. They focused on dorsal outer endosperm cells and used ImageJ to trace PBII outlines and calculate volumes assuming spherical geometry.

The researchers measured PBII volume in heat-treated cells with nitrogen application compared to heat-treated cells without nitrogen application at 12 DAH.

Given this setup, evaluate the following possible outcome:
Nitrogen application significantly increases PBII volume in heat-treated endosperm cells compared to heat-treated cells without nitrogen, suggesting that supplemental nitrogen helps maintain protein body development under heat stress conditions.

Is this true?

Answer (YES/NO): NO